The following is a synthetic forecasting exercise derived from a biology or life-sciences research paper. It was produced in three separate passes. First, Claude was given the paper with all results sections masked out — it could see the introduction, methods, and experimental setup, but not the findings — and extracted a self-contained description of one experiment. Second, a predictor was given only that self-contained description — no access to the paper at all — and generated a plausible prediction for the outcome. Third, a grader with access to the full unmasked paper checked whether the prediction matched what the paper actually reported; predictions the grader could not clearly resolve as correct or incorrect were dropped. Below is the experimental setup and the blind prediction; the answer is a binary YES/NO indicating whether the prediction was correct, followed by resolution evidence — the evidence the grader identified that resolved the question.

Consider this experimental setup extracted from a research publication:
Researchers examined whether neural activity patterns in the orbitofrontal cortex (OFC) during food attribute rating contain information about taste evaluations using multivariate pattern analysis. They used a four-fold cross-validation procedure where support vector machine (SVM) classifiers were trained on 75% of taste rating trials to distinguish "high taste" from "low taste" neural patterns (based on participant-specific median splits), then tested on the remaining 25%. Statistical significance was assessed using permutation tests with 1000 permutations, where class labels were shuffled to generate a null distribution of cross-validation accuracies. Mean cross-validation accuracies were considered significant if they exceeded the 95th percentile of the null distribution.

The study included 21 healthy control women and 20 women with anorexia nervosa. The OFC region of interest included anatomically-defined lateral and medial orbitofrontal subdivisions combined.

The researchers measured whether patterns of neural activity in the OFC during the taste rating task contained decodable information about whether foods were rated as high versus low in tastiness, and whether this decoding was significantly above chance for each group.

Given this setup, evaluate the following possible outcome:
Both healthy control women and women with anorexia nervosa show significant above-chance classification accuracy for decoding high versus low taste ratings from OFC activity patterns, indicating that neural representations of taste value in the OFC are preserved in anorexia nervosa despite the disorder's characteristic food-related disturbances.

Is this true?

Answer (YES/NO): YES